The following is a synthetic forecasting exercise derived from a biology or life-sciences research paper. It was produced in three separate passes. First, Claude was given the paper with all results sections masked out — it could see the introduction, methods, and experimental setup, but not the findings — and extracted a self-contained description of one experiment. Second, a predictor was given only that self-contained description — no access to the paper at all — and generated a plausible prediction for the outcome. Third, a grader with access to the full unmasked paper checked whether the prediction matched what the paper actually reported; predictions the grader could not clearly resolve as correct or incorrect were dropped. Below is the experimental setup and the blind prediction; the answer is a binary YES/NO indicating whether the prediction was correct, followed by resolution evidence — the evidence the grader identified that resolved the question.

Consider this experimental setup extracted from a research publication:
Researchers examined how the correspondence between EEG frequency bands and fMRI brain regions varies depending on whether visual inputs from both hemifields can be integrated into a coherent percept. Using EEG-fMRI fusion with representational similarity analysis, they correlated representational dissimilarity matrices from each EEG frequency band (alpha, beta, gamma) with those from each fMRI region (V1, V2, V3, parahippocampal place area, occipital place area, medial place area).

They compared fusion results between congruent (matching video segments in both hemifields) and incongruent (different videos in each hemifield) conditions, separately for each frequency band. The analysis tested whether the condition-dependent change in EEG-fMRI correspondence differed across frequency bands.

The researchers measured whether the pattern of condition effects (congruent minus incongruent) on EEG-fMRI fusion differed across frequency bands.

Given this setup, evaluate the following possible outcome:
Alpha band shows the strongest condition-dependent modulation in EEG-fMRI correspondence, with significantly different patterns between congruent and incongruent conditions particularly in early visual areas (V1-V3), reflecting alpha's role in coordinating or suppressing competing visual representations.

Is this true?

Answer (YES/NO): NO